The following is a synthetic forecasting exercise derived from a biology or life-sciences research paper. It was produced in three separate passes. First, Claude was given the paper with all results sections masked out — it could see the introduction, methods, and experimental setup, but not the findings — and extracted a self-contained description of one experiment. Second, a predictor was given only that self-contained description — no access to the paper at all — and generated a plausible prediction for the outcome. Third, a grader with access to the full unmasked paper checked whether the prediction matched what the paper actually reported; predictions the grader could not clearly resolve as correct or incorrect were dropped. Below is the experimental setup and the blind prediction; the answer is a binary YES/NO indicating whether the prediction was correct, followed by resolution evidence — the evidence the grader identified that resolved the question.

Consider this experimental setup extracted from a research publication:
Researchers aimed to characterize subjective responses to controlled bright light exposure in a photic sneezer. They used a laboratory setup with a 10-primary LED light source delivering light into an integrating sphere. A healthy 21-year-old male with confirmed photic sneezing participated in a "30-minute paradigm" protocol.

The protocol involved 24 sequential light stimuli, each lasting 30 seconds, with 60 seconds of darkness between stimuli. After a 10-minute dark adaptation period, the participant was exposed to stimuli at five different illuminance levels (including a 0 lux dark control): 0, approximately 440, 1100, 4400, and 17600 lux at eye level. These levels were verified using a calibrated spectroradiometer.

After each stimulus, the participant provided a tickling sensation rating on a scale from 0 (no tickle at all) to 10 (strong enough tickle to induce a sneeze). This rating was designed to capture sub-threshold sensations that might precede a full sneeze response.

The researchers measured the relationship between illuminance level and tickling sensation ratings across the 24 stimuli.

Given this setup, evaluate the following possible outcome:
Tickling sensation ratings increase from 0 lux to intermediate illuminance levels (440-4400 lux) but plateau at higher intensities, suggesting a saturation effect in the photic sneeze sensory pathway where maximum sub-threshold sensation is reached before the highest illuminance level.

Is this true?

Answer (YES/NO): NO